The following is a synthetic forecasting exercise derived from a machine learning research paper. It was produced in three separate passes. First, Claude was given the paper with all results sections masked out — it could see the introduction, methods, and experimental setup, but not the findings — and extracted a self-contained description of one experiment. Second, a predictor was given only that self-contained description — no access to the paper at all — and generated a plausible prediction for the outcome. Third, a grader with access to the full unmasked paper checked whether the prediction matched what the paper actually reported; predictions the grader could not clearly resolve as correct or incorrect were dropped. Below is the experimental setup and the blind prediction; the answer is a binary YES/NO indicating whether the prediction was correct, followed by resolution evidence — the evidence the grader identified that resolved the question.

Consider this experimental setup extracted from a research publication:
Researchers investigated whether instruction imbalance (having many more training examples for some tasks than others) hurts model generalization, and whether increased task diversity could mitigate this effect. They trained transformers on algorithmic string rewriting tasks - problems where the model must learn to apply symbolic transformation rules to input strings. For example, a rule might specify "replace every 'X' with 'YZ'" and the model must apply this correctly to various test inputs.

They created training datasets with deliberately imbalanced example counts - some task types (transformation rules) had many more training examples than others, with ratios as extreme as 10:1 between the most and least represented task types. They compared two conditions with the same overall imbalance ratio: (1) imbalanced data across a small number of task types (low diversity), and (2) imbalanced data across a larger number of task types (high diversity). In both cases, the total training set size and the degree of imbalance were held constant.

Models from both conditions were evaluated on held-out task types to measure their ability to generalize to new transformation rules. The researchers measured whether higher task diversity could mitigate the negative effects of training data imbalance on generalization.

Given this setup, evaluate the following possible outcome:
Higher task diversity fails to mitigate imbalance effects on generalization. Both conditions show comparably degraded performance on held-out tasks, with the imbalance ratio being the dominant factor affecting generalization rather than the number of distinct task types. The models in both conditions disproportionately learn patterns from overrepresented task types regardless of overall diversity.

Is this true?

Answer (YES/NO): NO